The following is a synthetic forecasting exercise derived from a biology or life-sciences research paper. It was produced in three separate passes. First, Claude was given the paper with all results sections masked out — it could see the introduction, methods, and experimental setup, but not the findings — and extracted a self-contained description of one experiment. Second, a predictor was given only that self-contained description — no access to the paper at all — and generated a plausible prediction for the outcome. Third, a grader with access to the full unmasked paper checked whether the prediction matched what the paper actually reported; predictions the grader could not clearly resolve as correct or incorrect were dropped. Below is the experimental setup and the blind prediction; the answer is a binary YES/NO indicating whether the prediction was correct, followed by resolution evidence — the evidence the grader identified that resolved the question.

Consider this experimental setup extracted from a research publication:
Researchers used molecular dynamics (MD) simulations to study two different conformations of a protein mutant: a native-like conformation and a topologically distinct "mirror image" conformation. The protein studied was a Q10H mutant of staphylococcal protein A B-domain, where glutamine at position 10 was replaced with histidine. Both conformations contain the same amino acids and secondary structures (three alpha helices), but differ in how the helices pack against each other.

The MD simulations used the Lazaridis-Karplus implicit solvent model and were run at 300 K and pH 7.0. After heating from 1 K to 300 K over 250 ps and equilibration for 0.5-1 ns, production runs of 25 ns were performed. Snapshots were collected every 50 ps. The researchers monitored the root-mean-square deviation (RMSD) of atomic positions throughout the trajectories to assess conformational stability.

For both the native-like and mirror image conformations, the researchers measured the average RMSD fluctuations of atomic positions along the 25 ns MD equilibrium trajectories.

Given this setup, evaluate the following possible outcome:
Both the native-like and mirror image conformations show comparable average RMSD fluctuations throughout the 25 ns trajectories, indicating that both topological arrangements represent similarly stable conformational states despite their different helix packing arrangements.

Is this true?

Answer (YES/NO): YES